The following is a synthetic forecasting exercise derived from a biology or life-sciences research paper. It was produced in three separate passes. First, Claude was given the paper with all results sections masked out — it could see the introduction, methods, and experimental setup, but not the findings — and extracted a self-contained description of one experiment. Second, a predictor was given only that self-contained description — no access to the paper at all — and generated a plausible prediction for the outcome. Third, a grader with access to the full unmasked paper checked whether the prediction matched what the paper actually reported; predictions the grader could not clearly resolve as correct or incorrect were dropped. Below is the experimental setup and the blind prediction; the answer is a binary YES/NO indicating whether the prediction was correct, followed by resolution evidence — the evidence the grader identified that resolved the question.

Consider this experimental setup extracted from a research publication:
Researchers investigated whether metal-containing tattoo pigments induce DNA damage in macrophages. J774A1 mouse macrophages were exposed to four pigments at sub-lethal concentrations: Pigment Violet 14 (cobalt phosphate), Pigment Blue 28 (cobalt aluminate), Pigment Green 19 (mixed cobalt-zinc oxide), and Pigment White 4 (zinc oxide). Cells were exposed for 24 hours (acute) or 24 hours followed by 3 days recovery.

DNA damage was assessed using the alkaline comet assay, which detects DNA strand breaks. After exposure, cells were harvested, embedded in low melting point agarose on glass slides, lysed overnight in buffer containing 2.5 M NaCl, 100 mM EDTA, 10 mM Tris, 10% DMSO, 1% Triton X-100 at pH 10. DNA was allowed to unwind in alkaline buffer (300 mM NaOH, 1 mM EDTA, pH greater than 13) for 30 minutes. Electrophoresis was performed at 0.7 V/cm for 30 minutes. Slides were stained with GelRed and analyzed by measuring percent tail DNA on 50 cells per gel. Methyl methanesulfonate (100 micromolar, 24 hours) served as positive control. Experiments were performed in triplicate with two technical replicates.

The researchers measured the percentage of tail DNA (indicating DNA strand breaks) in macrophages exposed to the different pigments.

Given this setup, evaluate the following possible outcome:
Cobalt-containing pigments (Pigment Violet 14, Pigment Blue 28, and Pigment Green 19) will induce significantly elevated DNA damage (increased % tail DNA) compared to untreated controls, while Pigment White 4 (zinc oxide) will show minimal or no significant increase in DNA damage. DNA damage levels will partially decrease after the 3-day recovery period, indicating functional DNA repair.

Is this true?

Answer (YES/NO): NO